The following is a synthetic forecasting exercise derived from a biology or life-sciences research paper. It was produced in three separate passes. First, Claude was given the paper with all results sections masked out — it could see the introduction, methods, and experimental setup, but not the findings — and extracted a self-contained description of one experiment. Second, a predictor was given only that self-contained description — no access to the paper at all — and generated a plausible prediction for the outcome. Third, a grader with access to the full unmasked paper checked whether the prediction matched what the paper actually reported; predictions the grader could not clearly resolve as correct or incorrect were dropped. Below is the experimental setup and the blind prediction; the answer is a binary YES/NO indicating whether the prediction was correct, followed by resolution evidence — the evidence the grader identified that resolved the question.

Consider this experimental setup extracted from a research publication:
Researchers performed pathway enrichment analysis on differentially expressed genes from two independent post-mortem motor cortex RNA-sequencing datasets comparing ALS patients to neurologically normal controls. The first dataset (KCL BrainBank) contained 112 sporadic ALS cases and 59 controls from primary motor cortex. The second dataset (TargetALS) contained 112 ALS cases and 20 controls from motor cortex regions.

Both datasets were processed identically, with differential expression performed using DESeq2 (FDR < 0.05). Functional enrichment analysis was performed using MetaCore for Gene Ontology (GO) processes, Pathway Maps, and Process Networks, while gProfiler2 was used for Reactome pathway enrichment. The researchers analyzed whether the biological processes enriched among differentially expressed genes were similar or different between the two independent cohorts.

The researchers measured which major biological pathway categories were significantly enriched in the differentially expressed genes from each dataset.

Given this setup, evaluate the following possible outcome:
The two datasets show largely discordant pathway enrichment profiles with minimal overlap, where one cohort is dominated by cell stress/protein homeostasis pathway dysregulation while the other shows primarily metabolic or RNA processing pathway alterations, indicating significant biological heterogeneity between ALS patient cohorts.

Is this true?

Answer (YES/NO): NO